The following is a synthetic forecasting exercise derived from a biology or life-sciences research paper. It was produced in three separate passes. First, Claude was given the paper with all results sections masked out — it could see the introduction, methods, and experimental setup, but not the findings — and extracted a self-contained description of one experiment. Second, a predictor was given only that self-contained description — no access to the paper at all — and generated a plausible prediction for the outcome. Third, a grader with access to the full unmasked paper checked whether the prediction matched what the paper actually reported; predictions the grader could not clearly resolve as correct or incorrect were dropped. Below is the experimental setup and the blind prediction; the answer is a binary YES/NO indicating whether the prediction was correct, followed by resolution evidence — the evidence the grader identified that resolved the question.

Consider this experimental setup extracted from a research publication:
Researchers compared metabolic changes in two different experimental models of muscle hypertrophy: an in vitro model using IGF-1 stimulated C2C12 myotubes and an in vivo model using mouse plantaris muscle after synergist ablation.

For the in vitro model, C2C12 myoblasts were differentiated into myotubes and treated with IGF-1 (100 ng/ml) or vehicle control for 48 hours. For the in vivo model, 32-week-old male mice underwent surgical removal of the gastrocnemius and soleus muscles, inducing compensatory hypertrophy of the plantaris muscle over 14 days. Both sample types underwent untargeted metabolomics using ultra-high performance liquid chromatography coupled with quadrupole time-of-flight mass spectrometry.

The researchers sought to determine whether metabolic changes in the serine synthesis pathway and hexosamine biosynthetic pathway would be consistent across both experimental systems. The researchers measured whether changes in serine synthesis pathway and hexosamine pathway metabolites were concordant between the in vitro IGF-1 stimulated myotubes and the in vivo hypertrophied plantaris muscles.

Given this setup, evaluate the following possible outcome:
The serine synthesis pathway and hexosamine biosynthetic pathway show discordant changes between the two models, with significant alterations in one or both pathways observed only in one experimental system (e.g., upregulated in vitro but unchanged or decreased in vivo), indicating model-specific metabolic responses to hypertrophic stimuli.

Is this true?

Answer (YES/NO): NO